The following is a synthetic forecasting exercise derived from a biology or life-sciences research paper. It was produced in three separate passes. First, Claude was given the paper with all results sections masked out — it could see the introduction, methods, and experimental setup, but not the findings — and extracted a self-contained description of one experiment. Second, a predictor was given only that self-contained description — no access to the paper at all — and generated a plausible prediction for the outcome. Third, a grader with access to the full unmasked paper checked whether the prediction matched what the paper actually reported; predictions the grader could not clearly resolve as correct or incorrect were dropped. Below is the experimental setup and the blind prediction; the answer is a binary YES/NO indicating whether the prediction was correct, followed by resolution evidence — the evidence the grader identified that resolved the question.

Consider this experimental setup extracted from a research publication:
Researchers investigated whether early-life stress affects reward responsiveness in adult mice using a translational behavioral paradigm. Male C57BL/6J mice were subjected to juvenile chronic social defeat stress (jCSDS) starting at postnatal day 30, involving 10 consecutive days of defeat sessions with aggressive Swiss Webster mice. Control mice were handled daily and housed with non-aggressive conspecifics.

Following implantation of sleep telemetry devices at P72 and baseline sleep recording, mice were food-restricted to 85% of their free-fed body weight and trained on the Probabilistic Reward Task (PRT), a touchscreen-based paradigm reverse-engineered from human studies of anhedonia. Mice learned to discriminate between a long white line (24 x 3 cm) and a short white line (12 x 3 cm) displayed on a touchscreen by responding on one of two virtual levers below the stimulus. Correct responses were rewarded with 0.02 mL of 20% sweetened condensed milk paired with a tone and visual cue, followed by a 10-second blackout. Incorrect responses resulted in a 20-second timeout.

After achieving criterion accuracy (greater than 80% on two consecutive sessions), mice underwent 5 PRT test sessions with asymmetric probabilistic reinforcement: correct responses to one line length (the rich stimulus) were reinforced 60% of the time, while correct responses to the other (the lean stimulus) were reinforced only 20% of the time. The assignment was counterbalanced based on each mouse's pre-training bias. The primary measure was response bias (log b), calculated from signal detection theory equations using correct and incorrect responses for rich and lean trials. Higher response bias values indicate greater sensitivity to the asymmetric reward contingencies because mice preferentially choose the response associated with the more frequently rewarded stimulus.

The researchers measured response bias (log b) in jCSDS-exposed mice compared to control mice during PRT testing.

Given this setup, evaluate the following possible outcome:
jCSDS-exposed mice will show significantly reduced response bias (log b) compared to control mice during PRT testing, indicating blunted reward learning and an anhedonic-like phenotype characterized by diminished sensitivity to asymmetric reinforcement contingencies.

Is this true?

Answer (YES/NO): NO